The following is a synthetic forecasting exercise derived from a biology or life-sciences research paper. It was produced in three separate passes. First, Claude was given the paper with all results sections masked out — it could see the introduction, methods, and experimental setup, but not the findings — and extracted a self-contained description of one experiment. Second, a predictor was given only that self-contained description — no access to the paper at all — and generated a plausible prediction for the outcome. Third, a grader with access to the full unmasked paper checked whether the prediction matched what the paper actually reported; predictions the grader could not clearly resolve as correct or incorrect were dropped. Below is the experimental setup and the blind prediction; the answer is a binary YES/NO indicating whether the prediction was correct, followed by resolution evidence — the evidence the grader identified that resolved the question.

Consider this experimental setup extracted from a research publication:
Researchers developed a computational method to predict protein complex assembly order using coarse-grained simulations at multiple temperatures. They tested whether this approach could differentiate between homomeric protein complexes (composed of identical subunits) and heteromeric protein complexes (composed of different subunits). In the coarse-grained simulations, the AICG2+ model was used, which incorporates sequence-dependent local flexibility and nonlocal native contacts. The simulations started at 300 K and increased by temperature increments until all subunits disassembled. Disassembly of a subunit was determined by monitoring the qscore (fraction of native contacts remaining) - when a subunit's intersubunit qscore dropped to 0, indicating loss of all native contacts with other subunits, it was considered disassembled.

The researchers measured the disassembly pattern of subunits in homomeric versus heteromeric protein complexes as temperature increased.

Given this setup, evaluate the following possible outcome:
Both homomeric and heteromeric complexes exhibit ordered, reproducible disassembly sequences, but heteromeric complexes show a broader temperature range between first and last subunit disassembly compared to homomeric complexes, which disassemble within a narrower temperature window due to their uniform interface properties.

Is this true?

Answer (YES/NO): NO